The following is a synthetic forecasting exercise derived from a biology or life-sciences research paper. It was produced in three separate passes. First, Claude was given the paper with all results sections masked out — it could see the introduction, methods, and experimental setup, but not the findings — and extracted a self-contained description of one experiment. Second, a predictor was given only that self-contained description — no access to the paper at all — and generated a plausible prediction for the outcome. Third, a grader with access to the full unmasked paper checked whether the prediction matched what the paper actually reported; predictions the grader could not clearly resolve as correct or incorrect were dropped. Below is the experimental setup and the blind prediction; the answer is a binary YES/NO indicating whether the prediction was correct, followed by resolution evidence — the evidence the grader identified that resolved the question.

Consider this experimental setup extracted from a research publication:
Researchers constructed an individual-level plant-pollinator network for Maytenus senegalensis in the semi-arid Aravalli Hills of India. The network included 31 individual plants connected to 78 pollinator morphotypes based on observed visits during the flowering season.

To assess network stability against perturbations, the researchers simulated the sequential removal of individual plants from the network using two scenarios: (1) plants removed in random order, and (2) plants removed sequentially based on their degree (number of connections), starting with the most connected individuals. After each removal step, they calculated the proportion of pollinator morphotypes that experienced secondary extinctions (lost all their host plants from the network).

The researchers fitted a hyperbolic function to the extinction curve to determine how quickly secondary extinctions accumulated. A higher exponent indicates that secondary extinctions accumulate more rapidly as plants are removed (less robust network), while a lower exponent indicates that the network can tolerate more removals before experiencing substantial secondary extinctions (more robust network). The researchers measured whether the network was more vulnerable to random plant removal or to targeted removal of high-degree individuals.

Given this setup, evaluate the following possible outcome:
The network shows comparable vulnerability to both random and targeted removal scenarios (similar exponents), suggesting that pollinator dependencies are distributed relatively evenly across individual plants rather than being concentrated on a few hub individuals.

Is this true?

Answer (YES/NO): NO